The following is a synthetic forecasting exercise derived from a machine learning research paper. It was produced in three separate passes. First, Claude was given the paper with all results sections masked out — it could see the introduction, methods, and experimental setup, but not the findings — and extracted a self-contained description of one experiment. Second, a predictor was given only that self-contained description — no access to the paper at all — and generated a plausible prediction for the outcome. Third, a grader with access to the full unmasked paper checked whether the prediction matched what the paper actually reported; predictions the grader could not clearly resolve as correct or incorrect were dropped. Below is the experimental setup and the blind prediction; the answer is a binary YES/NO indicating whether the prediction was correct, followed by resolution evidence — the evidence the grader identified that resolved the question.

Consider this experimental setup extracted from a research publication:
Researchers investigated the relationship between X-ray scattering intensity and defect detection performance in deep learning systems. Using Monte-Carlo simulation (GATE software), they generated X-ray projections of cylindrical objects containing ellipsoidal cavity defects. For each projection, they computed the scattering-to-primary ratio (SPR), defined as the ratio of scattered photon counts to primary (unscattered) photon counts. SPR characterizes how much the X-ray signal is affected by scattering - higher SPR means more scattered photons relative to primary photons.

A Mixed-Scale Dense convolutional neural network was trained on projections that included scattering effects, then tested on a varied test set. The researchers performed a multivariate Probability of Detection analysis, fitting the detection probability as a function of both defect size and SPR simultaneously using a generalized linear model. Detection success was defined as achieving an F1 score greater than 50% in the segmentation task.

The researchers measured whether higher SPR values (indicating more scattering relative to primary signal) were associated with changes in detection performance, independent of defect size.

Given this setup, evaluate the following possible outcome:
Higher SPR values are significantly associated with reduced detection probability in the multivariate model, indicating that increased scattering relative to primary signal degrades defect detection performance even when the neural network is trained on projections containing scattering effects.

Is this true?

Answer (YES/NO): YES